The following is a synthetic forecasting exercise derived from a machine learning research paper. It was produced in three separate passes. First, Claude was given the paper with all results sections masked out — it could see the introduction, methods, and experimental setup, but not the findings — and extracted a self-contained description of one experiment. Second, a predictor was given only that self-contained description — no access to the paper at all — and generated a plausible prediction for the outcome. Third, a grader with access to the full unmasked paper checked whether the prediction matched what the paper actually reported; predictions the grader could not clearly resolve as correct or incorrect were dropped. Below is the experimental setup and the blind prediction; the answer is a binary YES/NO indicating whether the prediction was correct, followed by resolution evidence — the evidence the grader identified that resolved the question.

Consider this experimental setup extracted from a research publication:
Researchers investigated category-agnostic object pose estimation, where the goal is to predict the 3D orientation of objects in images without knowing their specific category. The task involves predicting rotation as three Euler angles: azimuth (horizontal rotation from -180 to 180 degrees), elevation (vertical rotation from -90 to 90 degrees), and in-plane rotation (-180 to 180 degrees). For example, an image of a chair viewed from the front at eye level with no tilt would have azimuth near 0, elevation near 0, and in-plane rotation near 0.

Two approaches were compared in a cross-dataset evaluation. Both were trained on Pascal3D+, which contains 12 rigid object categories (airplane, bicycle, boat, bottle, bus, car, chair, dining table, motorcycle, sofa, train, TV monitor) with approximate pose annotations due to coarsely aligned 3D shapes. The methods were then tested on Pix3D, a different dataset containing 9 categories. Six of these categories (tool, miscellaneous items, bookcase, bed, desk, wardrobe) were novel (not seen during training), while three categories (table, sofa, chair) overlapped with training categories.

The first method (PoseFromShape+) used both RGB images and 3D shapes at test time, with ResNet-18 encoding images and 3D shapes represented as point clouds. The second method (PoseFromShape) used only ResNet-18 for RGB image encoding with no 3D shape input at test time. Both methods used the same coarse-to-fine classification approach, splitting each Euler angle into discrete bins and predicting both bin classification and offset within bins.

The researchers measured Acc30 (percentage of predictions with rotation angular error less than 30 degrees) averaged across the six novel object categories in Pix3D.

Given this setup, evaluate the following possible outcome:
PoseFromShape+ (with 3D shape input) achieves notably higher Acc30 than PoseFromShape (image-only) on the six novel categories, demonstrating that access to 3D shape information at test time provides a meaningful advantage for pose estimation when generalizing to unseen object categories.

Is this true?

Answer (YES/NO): NO